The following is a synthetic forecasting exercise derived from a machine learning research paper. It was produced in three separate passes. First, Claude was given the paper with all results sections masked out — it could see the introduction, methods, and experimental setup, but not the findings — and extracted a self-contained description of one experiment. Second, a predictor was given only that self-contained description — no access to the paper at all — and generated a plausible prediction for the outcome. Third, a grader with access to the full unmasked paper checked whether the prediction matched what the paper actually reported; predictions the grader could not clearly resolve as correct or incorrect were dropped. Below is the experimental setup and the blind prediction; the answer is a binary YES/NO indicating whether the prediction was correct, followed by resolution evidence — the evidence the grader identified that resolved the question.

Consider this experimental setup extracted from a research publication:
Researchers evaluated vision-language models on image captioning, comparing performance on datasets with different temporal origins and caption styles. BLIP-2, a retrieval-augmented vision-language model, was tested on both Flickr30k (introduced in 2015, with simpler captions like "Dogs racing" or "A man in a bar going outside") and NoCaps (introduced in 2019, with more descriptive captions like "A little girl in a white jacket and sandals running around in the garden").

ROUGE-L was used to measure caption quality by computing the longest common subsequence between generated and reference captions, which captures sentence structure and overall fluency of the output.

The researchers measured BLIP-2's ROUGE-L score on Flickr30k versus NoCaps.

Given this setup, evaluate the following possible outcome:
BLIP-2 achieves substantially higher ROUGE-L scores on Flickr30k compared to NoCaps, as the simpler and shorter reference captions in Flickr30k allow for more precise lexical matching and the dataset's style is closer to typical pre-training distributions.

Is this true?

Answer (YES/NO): NO